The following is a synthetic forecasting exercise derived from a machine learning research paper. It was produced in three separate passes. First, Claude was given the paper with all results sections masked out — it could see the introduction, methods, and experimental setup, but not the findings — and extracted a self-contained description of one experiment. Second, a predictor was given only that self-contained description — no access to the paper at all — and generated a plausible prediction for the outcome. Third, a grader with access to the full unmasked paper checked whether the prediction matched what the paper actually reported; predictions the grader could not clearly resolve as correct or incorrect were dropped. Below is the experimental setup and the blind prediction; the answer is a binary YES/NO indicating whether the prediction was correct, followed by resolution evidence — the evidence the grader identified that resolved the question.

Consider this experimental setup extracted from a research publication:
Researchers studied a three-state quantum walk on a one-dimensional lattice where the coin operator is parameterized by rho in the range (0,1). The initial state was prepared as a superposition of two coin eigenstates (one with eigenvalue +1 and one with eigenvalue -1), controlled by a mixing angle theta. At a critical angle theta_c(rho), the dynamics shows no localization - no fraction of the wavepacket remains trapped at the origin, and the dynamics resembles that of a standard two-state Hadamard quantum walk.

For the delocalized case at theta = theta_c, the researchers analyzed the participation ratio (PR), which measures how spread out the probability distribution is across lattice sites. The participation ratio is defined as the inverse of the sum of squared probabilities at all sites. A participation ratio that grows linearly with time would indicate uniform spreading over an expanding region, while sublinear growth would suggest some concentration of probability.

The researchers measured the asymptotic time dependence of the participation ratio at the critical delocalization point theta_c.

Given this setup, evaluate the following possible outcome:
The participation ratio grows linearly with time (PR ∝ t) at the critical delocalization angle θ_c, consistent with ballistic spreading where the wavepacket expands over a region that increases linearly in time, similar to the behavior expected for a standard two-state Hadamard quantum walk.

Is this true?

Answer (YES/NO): NO